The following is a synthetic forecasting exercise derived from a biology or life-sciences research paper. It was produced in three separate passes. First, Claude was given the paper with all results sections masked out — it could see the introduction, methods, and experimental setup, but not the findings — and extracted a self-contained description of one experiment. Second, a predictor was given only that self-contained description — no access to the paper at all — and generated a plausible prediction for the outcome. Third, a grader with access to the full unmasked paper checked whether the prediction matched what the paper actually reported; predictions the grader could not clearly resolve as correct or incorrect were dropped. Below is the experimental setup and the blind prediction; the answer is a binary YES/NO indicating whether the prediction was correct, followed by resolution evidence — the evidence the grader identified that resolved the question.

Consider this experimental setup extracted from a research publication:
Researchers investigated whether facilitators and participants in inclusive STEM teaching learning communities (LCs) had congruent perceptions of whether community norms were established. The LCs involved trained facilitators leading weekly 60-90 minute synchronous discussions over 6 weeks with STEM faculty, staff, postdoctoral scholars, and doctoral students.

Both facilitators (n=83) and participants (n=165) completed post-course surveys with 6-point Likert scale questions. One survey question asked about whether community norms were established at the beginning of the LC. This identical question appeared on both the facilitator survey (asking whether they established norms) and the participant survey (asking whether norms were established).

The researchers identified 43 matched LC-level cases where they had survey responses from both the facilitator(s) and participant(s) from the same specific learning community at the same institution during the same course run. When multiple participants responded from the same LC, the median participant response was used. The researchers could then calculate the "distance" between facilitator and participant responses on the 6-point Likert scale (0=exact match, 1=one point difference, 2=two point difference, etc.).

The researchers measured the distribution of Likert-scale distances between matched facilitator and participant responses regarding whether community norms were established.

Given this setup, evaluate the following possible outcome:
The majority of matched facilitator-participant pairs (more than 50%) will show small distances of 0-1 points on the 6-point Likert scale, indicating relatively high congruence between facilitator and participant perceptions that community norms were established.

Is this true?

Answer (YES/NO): YES